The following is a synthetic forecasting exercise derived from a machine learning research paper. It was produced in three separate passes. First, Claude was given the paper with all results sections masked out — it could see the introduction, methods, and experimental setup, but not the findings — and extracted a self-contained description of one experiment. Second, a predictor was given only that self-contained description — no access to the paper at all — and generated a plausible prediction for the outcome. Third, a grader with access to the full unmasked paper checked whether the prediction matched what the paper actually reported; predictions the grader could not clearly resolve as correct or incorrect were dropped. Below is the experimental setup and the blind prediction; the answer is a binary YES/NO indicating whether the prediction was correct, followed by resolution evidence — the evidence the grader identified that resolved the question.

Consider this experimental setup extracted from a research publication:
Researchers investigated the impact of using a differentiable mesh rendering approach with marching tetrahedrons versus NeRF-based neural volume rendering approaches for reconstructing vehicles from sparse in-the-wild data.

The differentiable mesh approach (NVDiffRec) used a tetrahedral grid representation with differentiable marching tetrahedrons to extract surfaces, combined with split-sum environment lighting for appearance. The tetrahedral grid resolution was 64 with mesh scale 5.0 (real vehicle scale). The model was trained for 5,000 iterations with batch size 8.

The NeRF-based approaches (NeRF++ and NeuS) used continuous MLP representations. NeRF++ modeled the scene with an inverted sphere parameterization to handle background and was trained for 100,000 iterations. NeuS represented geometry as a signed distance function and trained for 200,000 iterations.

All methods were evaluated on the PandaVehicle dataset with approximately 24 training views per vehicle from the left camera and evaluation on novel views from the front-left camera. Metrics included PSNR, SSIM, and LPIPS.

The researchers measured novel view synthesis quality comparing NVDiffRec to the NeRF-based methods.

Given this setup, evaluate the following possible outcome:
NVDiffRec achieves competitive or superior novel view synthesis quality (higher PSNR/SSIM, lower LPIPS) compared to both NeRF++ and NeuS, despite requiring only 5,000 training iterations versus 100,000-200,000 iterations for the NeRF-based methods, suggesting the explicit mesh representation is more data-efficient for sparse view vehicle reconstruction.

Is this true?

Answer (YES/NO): NO